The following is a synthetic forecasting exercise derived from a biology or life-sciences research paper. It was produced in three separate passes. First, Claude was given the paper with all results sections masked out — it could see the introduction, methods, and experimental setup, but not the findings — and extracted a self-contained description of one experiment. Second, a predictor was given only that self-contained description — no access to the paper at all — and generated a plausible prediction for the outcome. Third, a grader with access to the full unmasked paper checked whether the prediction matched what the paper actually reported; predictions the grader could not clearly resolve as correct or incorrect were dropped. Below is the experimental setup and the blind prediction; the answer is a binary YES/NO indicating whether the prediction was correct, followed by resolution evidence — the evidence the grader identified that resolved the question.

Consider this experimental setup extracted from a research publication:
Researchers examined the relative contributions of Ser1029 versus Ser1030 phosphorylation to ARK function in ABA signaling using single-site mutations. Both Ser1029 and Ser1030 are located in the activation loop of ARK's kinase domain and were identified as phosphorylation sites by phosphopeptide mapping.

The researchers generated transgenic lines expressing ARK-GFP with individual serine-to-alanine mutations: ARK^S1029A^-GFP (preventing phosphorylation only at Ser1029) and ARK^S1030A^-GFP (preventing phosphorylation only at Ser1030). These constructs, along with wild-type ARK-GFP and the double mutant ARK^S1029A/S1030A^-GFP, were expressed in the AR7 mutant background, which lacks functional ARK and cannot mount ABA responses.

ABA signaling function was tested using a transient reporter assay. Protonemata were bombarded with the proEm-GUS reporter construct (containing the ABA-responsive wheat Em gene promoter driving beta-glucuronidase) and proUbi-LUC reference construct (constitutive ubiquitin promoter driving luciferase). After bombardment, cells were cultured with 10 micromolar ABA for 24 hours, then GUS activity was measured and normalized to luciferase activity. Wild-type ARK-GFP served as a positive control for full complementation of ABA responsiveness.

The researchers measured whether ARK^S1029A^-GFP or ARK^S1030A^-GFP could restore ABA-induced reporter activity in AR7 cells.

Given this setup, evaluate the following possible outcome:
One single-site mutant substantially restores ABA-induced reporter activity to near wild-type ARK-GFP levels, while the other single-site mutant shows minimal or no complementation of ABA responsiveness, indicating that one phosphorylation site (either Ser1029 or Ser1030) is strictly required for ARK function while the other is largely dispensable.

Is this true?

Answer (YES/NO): NO